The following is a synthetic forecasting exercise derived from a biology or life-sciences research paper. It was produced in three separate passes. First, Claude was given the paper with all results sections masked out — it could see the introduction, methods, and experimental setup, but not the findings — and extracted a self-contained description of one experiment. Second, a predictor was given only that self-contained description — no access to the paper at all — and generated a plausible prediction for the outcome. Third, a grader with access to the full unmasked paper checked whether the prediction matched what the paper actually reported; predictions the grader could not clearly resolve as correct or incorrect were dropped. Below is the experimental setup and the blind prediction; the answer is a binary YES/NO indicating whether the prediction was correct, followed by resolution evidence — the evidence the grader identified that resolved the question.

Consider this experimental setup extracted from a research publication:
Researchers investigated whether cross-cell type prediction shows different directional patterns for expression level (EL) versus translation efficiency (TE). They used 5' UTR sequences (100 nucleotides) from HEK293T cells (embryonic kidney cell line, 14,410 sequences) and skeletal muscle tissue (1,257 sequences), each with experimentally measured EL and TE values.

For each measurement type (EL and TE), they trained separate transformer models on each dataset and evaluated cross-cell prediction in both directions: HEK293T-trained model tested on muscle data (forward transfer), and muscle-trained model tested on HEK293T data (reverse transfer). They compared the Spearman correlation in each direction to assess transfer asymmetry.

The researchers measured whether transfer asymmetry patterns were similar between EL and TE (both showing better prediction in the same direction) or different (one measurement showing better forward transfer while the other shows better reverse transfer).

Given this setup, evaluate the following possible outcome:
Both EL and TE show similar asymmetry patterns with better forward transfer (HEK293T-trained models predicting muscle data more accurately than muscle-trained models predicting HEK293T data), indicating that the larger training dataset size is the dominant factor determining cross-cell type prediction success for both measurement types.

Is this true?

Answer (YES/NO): NO